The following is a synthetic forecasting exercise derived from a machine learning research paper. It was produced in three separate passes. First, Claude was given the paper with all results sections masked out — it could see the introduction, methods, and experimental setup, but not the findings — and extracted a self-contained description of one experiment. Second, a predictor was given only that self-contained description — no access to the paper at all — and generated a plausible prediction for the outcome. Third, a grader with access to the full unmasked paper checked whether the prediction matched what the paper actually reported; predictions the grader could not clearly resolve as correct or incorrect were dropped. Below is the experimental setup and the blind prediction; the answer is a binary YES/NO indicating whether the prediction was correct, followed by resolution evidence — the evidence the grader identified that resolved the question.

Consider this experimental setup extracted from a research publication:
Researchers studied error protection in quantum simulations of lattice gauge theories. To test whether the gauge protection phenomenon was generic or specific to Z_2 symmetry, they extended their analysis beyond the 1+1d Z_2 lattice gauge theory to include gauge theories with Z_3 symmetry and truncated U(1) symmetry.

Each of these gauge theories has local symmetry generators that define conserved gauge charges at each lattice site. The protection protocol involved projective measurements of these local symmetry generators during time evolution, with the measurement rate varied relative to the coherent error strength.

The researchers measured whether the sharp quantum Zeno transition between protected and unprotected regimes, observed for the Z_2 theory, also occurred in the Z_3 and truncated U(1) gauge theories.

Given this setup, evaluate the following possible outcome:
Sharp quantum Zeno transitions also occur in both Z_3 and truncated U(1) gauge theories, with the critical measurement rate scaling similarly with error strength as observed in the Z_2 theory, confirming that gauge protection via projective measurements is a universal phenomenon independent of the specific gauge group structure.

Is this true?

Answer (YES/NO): YES